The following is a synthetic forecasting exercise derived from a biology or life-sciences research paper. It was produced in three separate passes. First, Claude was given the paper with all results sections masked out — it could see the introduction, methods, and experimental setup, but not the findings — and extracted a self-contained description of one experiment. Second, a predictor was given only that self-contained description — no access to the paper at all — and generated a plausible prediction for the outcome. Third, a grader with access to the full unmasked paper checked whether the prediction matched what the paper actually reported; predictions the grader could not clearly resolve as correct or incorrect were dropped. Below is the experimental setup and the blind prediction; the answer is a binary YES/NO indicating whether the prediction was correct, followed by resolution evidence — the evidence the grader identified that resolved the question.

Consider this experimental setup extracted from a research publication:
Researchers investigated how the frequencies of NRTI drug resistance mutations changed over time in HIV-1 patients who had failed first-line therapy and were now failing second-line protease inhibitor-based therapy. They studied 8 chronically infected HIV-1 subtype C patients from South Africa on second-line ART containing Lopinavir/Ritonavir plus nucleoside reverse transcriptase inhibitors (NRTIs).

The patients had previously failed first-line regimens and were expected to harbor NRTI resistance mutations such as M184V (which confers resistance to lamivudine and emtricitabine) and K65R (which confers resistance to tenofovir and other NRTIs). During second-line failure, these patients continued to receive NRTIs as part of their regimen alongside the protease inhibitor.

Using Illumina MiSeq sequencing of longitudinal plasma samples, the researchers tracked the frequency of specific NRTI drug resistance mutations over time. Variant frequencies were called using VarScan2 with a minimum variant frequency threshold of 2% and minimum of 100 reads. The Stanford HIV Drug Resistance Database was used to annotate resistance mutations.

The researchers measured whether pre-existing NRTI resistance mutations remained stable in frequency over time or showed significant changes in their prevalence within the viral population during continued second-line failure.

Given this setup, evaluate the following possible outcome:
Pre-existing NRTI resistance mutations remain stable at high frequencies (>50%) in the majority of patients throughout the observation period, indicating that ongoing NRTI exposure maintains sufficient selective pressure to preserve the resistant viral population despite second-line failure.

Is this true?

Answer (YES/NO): NO